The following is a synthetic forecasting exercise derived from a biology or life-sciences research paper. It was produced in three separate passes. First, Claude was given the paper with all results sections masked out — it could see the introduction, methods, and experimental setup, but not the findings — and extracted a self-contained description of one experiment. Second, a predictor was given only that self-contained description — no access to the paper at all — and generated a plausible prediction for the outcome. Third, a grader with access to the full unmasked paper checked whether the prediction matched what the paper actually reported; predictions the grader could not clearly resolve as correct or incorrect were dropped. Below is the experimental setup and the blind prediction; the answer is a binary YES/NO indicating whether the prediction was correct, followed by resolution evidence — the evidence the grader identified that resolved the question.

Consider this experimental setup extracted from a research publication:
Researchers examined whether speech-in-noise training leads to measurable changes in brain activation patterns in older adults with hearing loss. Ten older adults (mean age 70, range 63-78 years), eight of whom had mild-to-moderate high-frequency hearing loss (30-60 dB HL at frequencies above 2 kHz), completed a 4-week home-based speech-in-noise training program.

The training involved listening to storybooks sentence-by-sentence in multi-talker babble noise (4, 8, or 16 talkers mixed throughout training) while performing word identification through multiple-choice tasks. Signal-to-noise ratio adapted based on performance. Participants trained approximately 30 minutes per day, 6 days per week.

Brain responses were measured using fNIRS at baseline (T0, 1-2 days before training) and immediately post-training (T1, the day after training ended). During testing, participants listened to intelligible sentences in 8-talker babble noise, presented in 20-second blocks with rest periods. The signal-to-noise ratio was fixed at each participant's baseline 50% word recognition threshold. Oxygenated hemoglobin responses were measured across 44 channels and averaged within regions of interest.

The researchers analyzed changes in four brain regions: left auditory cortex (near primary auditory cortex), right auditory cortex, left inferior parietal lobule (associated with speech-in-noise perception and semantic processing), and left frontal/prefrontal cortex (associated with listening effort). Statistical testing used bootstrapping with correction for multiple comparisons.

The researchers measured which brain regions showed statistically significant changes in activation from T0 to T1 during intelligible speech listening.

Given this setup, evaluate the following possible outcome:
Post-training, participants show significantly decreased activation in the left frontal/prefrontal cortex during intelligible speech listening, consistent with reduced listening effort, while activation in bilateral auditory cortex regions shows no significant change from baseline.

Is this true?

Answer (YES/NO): YES